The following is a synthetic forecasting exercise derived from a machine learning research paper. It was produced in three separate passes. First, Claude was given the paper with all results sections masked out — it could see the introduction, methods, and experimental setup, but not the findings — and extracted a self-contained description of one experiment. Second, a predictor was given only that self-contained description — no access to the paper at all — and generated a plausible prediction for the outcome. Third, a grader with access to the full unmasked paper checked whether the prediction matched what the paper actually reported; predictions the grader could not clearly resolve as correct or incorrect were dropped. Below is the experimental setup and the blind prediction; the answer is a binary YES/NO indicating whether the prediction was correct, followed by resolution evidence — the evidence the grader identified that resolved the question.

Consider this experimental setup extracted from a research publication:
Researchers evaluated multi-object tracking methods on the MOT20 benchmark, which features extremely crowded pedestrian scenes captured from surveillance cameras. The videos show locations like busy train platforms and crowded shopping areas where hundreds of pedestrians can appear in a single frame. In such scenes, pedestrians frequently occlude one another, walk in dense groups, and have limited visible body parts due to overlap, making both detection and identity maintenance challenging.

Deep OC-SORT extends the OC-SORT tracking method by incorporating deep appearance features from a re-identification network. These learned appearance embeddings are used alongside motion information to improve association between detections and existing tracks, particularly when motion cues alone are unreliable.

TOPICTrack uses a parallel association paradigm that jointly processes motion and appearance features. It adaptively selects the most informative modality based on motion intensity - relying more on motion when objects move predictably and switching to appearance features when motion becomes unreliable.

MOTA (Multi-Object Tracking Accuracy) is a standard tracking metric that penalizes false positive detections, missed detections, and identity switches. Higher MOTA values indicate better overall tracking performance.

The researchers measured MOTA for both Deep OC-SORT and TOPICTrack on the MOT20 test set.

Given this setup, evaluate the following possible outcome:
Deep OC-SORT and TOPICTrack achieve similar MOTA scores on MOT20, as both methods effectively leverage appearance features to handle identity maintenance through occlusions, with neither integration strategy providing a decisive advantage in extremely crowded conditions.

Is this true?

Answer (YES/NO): YES